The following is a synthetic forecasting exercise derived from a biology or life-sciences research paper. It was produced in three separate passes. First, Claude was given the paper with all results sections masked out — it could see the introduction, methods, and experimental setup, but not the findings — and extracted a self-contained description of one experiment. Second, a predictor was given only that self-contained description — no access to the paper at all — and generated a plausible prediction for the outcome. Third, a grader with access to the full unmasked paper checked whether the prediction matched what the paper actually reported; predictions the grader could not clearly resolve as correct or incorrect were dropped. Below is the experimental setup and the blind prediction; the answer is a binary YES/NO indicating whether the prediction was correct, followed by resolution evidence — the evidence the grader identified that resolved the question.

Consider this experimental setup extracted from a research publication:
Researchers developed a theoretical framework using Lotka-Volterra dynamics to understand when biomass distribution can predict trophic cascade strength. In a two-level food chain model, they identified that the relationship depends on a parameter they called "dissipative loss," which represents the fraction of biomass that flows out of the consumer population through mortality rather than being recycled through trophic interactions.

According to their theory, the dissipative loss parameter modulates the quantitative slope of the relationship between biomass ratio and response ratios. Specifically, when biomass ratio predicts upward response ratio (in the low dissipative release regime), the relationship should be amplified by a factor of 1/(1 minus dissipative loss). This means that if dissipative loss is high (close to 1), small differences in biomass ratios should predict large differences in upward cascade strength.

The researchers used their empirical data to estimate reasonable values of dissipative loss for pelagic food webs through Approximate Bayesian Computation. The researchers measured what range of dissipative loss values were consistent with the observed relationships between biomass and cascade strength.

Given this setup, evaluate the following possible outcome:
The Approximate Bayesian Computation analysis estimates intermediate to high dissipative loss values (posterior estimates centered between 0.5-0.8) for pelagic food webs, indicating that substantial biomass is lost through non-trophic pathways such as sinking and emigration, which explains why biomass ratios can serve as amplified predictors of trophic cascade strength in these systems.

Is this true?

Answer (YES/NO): NO